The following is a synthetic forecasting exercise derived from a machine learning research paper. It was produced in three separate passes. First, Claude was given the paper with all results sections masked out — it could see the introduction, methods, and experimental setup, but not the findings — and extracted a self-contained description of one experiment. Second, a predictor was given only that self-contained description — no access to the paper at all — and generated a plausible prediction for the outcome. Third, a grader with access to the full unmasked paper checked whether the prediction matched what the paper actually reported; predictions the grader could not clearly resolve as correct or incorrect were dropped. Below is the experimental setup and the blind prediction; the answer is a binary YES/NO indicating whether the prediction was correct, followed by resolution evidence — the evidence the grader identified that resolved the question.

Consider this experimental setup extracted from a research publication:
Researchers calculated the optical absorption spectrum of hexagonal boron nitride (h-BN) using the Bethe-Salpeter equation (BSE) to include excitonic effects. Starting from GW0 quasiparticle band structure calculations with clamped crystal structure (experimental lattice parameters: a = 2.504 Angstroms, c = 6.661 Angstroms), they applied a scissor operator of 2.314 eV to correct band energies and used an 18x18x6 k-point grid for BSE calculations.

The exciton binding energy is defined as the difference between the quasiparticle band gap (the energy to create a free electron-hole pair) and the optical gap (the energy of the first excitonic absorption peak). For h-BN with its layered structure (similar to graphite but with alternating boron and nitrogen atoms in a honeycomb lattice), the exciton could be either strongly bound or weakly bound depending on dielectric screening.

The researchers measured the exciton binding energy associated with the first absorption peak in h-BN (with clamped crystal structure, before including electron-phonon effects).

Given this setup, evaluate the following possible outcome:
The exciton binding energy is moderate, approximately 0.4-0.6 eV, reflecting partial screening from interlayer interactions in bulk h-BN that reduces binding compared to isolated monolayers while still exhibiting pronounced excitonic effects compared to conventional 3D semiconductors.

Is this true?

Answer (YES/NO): NO